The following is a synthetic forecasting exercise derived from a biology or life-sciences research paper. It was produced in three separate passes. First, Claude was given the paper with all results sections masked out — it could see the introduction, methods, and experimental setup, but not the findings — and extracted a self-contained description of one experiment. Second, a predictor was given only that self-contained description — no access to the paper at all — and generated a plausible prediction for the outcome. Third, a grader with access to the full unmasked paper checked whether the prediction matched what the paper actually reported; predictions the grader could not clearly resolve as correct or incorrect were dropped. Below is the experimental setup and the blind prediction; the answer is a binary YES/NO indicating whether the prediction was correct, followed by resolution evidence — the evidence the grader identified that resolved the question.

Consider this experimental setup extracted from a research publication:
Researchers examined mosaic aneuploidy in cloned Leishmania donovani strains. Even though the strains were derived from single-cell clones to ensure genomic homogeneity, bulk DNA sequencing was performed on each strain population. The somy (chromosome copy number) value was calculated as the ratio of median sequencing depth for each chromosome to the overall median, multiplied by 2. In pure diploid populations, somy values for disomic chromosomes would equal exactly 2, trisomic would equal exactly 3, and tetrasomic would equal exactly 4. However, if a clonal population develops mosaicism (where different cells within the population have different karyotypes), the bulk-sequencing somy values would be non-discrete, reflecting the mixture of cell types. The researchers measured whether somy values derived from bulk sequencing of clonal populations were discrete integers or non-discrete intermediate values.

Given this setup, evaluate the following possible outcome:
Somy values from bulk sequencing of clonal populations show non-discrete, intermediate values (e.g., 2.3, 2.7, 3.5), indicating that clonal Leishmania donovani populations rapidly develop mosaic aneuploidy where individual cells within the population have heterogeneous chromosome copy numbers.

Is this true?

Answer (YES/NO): YES